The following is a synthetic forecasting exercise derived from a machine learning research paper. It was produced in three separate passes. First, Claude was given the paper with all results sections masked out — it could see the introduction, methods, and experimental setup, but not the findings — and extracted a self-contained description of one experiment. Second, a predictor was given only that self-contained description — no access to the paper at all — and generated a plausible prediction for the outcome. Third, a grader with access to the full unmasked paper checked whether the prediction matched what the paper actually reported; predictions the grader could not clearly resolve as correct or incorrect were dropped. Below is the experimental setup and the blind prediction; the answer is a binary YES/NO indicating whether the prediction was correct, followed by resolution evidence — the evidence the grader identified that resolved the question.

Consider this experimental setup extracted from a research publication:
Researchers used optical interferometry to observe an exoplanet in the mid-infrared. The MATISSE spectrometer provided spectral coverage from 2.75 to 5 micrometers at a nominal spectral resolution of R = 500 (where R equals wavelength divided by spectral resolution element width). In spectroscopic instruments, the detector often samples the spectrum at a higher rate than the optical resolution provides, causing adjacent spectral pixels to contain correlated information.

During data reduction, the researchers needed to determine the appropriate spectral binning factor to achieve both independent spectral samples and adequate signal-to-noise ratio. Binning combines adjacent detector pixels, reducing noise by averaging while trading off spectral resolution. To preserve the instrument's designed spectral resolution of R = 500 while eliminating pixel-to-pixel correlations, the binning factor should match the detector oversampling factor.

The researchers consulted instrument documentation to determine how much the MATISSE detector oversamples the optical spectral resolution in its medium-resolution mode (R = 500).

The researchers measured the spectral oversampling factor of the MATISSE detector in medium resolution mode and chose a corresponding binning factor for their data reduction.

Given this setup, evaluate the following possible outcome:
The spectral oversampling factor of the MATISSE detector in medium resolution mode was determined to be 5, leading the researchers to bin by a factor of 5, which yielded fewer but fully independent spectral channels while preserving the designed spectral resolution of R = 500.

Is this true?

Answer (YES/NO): YES